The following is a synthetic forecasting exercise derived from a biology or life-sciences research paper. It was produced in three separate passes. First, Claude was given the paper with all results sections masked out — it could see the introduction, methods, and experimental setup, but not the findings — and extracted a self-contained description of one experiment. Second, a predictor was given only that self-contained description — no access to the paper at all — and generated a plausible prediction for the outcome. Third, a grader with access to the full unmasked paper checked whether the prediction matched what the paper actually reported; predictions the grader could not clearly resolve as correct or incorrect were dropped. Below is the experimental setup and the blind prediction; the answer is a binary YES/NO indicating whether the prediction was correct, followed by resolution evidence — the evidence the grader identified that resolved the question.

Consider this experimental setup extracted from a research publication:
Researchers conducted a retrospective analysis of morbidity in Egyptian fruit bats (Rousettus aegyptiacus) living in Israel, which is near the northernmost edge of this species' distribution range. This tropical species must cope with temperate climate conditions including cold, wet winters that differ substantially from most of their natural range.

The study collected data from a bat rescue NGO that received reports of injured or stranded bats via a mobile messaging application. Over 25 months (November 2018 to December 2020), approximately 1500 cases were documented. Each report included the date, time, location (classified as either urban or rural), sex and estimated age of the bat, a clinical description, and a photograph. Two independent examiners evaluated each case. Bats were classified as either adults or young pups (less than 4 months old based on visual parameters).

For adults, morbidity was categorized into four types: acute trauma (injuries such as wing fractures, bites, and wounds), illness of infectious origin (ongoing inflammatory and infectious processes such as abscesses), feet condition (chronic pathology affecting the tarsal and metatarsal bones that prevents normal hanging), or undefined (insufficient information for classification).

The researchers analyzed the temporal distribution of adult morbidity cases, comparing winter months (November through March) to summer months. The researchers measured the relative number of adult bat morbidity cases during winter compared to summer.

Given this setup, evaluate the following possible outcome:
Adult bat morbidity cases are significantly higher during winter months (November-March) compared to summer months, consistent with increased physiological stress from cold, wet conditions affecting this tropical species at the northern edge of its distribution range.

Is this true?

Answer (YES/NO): YES